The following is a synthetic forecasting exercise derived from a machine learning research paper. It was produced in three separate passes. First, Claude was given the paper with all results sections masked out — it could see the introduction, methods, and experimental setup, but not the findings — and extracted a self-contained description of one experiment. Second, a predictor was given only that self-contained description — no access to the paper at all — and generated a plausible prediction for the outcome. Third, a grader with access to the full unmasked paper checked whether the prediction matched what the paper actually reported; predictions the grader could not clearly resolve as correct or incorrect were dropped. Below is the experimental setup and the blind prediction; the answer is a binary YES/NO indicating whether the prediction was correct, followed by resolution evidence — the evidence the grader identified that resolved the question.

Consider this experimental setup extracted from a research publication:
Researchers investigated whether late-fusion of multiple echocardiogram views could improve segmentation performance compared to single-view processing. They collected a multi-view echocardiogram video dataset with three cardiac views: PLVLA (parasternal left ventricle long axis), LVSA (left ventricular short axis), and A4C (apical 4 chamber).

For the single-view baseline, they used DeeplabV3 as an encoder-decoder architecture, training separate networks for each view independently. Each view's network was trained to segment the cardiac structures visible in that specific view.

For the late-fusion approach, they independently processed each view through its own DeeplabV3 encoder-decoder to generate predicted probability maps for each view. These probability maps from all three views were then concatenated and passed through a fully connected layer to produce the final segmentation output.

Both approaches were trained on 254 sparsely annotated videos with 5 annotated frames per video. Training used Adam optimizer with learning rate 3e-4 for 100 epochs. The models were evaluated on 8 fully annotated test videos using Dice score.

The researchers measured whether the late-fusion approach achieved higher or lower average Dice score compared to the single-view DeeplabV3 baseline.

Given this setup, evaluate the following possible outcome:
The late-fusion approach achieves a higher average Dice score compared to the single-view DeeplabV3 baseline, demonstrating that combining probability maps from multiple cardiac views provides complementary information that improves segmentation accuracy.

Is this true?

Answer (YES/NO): NO